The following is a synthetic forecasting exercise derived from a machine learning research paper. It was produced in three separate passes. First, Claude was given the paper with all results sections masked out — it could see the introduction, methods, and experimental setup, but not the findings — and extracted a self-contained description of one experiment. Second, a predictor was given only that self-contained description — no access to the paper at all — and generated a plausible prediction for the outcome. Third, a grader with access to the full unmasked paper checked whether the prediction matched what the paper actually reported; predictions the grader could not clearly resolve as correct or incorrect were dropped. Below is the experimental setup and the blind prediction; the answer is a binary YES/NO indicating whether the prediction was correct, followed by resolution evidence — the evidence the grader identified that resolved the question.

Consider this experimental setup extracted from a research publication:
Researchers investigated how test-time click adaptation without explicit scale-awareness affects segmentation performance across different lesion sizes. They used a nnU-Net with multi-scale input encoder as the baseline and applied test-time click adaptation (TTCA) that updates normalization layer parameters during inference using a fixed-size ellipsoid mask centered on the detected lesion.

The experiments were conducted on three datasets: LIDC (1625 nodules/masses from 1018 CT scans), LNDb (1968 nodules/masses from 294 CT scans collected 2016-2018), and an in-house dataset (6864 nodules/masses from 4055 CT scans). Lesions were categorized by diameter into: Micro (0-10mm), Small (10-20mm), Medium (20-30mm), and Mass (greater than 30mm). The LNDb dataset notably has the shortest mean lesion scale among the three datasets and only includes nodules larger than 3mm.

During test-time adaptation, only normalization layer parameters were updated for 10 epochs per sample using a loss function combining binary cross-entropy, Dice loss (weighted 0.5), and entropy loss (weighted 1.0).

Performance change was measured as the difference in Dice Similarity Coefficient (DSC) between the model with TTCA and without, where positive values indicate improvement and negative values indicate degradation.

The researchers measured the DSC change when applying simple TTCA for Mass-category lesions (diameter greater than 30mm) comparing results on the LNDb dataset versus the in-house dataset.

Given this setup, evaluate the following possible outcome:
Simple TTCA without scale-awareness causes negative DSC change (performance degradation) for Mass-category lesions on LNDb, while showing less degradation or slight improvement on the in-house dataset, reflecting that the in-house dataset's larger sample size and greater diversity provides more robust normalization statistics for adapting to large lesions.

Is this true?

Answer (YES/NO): YES